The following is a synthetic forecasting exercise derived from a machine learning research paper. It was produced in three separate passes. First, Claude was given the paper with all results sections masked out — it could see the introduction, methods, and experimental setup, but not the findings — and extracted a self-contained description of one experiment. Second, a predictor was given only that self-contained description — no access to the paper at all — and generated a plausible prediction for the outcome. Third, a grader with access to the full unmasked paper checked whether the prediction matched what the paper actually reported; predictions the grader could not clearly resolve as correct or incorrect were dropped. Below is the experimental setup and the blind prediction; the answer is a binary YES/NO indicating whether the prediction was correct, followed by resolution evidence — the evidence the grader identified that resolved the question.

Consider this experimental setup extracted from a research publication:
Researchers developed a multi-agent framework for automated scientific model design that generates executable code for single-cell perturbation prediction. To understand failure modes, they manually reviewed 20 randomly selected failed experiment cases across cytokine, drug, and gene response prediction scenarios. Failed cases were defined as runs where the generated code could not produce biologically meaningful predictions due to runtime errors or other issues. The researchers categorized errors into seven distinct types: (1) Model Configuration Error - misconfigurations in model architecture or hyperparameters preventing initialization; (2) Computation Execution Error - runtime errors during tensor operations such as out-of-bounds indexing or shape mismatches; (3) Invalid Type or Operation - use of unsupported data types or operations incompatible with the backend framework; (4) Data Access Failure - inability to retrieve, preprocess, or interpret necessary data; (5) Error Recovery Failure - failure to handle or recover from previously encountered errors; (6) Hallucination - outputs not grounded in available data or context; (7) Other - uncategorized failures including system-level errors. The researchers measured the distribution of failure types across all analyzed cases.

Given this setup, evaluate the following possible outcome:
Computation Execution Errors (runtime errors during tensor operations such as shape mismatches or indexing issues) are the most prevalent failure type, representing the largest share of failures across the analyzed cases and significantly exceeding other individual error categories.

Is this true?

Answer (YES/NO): YES